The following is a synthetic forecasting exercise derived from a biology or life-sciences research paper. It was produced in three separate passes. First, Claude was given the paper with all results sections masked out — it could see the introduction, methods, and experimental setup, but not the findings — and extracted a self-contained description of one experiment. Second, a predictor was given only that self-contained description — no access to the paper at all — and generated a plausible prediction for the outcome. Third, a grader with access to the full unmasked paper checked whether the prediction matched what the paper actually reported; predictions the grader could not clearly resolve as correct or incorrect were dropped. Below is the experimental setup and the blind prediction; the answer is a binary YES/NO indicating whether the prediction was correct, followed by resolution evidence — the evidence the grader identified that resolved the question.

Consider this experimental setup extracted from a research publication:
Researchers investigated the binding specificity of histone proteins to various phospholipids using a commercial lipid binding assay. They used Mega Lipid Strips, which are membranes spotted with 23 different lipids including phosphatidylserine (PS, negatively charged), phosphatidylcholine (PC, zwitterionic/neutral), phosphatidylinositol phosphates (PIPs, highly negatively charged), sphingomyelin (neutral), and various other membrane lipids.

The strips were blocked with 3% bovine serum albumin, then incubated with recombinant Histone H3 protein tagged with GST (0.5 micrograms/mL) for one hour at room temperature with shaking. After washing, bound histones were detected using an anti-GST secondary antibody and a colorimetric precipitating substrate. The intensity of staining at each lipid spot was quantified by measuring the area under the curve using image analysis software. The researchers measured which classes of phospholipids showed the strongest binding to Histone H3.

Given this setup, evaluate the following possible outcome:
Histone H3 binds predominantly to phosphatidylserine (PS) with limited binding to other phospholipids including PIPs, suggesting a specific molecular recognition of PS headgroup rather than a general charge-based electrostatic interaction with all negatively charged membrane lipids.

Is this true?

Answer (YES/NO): NO